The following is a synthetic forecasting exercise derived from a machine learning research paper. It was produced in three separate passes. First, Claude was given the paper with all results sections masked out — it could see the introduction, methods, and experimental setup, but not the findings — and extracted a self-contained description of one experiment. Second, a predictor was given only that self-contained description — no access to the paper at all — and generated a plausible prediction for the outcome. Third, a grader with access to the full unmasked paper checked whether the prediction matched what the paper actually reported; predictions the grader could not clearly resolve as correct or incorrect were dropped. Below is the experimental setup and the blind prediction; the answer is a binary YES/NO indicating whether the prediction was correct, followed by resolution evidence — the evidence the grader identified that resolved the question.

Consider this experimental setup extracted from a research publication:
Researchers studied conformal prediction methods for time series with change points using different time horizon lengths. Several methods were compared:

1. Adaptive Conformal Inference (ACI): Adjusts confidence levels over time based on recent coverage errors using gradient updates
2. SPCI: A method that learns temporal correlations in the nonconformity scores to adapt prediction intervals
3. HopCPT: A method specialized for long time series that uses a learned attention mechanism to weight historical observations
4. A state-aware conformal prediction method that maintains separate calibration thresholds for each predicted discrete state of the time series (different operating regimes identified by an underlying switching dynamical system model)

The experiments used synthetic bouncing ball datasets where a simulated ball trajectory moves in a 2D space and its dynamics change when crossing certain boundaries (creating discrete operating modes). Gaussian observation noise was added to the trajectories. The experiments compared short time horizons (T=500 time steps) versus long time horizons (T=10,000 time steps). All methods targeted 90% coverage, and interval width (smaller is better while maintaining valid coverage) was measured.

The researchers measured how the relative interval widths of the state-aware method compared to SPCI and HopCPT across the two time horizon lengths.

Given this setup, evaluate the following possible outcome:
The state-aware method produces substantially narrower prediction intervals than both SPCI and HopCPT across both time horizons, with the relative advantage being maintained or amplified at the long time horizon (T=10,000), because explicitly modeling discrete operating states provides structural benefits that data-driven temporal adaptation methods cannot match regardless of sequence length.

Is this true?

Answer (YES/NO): NO